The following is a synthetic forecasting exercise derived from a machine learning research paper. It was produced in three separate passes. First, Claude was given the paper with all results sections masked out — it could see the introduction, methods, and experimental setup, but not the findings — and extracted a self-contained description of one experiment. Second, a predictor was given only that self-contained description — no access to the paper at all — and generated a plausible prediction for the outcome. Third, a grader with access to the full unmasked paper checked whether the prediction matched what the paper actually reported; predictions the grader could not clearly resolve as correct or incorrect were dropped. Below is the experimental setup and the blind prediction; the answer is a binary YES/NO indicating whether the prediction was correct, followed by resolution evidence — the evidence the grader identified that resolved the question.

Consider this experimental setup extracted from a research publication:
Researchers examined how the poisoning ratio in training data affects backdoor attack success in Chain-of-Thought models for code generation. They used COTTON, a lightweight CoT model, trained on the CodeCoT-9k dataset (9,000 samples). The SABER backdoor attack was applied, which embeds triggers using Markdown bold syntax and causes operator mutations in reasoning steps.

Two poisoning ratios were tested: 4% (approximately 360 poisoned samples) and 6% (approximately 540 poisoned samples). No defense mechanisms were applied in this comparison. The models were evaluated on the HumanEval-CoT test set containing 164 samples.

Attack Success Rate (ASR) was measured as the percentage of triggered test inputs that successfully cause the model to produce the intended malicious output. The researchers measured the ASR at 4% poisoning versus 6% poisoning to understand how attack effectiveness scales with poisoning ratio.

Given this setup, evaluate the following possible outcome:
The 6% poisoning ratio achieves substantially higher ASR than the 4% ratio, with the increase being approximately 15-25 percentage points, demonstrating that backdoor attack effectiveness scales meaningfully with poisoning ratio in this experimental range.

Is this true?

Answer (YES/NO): NO